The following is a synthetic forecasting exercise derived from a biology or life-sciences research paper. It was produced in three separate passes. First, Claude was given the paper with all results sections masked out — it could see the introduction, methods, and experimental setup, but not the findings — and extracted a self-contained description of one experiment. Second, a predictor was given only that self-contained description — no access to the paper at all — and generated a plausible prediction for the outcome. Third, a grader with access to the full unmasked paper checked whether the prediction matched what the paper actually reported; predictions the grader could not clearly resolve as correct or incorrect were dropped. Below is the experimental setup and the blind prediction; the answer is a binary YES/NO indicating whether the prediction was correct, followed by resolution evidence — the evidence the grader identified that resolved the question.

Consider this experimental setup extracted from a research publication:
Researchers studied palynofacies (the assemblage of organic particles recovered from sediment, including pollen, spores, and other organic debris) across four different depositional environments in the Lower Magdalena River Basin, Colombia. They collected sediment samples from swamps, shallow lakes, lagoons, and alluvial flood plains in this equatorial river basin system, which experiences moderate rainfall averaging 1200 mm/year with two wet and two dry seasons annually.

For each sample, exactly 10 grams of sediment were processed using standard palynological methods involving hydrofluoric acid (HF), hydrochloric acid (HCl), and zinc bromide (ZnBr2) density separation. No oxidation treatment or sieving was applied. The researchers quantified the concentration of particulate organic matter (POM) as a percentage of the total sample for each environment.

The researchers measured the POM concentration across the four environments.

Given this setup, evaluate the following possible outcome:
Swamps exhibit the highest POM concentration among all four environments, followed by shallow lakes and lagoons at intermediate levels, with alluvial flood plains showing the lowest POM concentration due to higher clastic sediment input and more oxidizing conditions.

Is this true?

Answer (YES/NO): NO